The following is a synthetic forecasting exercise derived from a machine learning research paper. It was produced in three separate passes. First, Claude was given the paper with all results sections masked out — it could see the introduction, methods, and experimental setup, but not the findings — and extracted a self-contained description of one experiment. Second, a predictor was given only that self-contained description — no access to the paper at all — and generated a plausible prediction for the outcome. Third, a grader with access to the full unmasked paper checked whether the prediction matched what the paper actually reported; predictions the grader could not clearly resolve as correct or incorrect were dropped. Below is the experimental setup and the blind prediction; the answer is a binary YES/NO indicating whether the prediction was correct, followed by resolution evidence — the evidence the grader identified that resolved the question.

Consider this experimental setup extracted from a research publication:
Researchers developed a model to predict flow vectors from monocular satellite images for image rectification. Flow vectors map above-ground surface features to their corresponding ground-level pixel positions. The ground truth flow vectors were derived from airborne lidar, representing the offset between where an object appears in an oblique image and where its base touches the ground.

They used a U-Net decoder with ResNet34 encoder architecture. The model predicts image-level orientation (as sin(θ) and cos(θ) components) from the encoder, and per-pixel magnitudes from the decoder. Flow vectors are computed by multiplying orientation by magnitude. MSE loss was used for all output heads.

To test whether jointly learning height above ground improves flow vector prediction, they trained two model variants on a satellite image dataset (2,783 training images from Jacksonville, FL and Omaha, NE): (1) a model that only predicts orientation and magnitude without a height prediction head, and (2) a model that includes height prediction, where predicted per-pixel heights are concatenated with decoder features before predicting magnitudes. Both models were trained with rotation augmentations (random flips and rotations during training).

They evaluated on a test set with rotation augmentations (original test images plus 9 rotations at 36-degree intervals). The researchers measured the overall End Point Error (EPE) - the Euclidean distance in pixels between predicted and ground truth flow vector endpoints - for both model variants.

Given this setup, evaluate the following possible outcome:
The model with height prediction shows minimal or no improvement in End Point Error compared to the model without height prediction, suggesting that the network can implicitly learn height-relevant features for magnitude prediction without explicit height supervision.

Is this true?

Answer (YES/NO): NO